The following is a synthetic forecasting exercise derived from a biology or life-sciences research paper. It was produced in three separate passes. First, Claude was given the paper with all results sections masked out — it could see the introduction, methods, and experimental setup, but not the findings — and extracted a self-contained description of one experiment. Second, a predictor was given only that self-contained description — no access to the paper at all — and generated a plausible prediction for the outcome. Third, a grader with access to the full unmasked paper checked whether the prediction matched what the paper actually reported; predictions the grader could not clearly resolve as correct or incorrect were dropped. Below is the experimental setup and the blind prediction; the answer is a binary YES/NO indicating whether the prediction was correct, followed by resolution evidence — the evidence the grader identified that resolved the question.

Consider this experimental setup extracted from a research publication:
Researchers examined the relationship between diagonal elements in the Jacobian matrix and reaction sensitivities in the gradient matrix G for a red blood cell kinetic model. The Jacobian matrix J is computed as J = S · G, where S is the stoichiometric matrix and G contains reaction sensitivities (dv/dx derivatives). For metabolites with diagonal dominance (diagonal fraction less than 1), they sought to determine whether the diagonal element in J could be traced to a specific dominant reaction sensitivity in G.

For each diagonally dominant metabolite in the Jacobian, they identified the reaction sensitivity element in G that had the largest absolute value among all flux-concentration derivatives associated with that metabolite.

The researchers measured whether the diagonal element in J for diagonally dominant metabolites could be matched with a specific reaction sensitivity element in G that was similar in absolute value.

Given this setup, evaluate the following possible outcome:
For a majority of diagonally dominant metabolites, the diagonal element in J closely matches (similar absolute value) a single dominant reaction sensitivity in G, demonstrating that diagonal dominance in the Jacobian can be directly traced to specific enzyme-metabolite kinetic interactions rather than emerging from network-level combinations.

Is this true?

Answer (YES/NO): YES